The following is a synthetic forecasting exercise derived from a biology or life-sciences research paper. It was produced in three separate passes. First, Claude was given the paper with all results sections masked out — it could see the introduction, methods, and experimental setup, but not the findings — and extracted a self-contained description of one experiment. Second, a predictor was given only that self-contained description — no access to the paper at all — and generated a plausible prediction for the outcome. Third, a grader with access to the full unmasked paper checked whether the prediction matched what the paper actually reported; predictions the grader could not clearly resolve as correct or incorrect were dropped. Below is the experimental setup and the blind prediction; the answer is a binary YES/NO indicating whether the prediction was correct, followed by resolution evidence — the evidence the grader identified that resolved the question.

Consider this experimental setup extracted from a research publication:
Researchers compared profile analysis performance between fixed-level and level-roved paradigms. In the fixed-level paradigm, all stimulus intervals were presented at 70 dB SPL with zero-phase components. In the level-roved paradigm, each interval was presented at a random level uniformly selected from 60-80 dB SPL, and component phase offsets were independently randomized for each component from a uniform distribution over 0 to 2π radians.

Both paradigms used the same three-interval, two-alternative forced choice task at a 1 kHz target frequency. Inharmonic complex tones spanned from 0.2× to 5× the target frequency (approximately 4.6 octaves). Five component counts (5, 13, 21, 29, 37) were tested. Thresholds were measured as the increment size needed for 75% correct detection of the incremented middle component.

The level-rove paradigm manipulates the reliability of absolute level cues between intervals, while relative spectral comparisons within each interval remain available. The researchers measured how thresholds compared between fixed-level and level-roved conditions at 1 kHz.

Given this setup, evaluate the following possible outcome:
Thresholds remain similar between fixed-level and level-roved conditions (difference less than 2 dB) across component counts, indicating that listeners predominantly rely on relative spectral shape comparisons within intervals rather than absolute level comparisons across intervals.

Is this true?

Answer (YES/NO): NO